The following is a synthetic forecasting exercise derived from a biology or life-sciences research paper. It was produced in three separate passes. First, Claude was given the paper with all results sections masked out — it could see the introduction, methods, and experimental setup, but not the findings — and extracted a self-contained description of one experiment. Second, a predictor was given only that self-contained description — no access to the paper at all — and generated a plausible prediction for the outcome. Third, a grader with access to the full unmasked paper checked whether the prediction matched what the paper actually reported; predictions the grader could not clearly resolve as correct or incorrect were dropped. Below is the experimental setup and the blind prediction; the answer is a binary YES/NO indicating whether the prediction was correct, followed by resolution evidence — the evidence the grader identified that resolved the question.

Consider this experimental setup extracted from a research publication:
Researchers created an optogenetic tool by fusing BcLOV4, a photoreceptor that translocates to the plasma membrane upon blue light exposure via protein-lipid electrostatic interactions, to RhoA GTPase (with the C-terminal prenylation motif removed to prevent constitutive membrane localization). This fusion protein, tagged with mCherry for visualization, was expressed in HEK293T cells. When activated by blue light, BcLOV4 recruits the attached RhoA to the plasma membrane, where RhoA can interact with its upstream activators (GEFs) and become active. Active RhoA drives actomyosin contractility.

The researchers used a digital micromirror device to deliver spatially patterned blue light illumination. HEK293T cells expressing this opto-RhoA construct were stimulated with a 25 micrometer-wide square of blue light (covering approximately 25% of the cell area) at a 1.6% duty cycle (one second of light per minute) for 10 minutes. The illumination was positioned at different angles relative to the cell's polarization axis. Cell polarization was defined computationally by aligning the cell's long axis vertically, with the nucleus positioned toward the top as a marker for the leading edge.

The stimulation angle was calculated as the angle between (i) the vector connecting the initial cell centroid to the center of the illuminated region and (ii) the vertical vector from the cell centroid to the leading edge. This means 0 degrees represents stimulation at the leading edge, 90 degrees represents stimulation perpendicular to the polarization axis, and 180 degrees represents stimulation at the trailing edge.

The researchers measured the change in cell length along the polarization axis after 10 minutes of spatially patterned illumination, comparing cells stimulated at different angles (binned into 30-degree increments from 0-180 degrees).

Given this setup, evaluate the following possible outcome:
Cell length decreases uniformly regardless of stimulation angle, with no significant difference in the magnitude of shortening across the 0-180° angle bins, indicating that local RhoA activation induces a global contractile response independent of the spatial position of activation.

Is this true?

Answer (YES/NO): NO